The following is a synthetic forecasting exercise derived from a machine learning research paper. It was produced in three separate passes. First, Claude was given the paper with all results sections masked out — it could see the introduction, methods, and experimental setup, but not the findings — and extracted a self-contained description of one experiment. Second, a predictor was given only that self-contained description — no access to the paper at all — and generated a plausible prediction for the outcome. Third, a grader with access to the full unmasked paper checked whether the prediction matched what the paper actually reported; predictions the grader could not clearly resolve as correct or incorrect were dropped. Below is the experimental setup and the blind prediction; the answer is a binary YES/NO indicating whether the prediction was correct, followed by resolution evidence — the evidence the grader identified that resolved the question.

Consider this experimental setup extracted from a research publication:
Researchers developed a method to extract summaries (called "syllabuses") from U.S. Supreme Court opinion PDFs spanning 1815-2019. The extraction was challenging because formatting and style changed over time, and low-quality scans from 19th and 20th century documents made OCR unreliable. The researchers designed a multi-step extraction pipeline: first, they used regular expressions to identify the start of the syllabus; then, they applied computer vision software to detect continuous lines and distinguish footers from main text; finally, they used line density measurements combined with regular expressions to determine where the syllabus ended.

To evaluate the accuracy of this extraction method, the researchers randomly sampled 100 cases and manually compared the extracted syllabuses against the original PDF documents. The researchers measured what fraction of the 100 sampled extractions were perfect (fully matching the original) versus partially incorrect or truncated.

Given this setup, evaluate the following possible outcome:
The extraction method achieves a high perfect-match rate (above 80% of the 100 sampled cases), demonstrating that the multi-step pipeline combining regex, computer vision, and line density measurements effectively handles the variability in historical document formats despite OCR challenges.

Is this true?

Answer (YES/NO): YES